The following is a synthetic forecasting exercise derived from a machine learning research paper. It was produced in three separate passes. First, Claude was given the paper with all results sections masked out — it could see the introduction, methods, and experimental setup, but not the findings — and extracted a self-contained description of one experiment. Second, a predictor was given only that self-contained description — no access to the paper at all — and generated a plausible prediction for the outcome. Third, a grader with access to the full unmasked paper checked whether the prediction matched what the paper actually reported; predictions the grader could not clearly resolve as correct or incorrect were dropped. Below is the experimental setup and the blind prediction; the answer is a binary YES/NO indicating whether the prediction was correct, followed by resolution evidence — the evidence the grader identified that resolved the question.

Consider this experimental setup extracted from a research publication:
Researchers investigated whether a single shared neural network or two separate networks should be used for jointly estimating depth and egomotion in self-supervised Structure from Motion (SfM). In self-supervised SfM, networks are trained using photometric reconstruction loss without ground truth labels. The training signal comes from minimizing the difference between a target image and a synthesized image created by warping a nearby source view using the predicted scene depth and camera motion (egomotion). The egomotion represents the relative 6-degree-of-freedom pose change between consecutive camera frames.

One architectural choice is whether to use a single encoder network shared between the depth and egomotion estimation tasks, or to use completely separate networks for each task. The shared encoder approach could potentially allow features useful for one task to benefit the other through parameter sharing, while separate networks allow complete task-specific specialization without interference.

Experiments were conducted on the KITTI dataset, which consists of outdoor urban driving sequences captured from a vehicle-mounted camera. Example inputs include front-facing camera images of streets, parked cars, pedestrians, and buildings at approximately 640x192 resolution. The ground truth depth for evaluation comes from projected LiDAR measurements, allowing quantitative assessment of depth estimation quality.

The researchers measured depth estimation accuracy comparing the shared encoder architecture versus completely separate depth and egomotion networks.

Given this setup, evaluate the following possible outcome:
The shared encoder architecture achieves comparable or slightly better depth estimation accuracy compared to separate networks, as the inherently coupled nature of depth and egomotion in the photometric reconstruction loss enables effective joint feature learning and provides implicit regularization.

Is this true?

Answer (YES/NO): NO